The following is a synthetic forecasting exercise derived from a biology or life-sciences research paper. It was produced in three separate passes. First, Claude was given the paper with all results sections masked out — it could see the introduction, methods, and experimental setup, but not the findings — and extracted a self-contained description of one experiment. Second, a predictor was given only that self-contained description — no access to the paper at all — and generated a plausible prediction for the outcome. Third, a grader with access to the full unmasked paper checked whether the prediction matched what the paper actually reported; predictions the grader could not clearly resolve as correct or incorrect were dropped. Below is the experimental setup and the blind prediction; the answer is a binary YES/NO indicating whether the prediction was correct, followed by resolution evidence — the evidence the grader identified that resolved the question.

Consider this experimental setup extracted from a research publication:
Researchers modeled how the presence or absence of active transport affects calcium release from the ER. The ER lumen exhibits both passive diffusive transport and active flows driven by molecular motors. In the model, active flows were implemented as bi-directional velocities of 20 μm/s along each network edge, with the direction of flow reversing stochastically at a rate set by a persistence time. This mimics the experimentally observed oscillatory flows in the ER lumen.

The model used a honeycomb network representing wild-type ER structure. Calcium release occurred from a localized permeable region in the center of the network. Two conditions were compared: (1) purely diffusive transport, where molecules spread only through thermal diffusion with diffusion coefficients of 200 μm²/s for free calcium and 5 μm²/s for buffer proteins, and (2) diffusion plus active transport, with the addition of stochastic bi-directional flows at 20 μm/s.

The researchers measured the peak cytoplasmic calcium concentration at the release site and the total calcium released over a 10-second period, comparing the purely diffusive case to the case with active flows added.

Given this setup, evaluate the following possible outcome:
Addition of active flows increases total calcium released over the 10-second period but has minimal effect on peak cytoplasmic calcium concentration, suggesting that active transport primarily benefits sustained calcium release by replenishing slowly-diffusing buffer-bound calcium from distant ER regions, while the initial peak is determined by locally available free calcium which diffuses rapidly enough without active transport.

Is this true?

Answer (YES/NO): YES